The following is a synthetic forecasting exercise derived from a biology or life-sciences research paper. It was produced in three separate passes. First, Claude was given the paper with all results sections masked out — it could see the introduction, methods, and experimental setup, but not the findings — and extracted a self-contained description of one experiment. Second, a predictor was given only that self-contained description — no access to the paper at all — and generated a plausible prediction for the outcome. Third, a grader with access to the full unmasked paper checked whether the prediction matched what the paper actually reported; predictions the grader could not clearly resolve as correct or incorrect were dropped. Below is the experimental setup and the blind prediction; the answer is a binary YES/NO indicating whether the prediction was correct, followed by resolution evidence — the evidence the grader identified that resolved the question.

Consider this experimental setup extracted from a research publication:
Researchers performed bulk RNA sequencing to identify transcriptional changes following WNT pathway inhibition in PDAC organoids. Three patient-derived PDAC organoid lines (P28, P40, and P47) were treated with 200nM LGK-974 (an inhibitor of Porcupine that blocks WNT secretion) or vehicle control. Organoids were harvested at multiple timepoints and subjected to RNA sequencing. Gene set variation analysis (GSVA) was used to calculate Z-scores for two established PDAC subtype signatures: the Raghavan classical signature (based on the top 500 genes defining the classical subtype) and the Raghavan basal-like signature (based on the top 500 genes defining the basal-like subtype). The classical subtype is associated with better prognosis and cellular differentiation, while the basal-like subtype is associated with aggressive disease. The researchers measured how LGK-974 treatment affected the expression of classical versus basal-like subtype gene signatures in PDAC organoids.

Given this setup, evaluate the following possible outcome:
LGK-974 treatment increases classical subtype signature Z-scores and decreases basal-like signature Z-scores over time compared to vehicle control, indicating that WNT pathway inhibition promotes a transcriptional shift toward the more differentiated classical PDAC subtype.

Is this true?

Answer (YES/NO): NO